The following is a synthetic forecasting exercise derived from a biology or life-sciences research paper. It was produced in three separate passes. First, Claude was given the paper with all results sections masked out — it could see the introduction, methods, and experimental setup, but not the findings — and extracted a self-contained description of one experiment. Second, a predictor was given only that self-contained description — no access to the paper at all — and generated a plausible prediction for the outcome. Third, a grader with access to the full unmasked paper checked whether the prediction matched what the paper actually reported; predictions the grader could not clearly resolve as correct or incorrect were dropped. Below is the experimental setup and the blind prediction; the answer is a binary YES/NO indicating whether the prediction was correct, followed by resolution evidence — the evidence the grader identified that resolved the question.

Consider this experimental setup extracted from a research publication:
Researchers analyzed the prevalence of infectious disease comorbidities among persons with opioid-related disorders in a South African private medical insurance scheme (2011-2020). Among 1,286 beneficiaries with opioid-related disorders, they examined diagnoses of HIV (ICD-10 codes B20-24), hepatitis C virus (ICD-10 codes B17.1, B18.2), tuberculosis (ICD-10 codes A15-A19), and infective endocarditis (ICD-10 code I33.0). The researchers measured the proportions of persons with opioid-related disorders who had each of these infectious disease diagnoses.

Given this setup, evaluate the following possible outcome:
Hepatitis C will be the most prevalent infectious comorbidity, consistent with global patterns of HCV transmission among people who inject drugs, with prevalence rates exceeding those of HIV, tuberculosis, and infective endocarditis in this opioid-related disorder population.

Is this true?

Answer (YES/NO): NO